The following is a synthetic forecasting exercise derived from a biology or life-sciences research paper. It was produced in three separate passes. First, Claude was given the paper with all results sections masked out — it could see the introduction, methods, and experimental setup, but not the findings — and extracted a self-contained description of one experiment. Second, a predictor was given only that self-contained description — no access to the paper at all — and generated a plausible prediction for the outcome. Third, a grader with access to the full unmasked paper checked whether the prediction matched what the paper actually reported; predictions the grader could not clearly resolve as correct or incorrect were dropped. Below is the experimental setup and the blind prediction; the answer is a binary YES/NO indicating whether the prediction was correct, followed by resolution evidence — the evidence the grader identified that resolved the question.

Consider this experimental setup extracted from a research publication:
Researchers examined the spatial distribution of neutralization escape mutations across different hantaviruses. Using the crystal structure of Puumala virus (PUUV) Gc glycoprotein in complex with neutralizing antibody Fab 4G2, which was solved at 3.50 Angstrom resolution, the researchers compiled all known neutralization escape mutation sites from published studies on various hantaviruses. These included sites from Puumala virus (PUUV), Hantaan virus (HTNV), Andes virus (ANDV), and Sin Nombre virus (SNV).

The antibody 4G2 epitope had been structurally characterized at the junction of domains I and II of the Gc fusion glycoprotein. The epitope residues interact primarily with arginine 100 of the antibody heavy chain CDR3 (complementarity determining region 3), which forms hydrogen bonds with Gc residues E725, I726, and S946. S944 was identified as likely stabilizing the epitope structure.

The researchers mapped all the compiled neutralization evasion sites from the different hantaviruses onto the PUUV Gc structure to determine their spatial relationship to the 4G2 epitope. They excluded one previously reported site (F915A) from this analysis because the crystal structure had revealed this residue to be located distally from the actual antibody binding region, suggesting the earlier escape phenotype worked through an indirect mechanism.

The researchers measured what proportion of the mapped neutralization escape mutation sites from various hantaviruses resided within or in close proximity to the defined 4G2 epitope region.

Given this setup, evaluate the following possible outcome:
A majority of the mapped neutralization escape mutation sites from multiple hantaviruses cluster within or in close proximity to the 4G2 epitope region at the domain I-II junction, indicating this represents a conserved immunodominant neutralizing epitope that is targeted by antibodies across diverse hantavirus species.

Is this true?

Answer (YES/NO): YES